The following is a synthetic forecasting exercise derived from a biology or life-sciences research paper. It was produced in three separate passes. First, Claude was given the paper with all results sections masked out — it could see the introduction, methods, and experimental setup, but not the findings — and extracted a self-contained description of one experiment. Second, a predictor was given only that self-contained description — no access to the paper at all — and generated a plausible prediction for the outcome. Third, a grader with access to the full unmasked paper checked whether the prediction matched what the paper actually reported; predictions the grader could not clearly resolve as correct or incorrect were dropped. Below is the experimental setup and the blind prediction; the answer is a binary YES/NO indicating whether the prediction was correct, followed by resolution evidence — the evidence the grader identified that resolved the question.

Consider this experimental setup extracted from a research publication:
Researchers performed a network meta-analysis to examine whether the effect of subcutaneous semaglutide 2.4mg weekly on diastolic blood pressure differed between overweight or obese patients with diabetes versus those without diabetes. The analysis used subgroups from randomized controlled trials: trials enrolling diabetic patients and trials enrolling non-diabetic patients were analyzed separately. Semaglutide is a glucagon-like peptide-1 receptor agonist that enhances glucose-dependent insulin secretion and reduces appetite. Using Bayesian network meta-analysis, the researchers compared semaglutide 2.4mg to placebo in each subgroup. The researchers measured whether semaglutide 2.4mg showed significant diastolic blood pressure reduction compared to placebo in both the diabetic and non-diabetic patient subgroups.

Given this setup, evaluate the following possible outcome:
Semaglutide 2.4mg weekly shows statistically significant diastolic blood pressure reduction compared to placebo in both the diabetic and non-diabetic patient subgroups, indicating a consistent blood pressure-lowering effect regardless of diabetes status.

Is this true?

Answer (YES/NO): NO